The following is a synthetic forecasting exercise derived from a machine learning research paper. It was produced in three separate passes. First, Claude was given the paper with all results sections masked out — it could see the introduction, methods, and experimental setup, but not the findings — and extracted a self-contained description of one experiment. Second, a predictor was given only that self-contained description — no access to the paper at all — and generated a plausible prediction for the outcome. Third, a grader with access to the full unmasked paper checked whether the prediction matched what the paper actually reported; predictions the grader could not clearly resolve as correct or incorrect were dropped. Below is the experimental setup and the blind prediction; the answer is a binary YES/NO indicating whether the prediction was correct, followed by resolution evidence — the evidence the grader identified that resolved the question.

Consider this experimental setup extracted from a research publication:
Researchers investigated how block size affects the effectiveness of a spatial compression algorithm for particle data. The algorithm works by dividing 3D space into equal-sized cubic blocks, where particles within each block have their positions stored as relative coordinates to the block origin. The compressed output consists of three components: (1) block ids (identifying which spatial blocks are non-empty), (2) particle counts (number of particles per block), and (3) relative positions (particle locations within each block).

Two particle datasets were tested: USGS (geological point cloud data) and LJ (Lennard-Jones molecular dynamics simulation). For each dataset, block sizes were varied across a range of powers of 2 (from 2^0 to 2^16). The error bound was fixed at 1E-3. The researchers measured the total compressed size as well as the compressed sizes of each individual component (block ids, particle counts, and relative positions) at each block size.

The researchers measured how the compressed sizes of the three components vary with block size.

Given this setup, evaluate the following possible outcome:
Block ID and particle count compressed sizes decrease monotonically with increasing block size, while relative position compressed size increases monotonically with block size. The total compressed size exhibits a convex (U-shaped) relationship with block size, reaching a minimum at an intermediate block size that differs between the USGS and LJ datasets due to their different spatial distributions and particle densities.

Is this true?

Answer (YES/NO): NO